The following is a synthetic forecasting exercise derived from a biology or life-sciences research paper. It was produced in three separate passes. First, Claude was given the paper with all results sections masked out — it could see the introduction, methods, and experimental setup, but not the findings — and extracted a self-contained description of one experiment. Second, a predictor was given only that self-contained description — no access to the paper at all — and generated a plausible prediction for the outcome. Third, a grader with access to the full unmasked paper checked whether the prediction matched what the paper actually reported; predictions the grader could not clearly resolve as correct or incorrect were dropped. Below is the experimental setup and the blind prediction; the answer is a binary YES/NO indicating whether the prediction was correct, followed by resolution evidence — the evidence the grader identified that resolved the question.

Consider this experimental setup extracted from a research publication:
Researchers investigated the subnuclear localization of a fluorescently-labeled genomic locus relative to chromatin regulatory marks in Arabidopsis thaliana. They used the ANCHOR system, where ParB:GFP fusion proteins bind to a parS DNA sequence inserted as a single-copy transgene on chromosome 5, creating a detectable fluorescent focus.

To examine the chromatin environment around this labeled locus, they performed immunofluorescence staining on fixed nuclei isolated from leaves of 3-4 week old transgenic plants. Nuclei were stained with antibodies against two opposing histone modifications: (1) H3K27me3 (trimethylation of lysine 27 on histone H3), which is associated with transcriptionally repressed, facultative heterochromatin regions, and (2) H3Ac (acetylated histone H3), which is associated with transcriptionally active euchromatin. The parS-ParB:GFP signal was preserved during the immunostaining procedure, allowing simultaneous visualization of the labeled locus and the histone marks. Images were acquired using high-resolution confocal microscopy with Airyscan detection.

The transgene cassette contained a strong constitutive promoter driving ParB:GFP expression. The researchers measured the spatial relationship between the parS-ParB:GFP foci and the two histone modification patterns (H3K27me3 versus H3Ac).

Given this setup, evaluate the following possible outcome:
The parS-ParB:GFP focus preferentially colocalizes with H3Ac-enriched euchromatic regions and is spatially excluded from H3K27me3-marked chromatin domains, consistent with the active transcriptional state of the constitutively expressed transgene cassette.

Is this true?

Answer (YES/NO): YES